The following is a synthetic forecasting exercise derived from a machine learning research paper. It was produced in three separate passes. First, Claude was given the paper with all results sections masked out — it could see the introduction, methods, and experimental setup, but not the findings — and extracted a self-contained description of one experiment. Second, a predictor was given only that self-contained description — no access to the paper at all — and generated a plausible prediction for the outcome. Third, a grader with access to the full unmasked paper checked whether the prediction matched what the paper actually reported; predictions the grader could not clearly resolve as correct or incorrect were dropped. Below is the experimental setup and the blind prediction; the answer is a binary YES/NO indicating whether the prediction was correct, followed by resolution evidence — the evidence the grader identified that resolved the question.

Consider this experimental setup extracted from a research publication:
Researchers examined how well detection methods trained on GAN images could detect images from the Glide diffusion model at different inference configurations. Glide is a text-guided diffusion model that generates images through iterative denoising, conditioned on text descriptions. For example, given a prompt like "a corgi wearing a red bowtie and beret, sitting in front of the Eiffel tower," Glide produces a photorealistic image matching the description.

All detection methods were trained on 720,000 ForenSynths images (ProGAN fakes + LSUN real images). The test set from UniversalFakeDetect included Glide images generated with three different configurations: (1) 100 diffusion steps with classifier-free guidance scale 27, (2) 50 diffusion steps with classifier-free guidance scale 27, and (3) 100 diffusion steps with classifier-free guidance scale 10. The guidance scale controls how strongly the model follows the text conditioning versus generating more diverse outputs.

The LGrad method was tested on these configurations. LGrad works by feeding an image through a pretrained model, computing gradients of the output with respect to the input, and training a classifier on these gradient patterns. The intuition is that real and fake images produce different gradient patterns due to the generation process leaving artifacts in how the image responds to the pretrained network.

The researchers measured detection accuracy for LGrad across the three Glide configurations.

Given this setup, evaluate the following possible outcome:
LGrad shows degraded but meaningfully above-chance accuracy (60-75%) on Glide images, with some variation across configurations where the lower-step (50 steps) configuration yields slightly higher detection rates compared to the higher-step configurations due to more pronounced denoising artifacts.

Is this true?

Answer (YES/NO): NO